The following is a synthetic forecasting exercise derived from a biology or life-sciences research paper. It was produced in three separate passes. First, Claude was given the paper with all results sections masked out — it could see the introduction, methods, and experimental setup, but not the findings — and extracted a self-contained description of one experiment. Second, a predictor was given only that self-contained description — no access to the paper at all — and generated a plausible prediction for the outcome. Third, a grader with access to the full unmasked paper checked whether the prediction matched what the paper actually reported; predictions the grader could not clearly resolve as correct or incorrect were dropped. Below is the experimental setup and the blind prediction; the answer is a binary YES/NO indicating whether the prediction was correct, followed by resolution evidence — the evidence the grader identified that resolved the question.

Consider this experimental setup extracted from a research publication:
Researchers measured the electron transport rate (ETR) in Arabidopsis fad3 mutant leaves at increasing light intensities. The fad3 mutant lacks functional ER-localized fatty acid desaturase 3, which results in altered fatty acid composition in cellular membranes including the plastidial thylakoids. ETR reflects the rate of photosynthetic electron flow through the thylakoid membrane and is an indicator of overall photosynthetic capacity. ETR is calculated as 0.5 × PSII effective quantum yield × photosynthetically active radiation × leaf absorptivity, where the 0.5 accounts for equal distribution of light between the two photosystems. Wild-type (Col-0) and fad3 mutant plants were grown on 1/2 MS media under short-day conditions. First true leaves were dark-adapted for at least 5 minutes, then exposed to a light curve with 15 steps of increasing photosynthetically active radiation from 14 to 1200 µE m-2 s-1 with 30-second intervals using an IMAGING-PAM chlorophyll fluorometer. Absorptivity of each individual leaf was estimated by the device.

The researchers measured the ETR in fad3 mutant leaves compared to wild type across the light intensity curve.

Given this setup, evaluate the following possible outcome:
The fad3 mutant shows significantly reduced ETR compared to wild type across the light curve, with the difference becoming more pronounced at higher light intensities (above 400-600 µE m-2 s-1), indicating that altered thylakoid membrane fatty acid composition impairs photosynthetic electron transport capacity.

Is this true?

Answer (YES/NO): NO